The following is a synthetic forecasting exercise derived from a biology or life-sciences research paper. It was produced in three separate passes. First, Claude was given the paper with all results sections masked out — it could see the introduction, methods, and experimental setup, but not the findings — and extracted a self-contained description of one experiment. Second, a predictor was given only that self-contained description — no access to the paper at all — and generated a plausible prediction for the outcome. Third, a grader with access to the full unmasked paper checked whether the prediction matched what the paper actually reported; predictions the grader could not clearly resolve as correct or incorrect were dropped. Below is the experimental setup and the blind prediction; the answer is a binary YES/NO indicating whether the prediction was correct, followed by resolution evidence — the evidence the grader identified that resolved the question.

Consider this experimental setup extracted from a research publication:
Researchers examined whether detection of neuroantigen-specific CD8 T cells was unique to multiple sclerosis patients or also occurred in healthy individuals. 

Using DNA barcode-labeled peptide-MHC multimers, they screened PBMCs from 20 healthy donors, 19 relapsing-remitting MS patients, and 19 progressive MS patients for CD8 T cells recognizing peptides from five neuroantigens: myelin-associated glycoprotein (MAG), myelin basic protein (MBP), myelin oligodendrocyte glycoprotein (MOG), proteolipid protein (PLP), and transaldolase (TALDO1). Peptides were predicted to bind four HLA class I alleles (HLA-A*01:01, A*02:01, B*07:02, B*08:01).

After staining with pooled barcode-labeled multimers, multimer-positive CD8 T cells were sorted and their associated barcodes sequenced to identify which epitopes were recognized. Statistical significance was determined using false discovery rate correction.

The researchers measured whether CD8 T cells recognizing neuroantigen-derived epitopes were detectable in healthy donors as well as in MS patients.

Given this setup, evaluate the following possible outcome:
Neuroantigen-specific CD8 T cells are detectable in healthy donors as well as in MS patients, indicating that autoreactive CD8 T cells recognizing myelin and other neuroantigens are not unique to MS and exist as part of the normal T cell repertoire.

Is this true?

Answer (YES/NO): YES